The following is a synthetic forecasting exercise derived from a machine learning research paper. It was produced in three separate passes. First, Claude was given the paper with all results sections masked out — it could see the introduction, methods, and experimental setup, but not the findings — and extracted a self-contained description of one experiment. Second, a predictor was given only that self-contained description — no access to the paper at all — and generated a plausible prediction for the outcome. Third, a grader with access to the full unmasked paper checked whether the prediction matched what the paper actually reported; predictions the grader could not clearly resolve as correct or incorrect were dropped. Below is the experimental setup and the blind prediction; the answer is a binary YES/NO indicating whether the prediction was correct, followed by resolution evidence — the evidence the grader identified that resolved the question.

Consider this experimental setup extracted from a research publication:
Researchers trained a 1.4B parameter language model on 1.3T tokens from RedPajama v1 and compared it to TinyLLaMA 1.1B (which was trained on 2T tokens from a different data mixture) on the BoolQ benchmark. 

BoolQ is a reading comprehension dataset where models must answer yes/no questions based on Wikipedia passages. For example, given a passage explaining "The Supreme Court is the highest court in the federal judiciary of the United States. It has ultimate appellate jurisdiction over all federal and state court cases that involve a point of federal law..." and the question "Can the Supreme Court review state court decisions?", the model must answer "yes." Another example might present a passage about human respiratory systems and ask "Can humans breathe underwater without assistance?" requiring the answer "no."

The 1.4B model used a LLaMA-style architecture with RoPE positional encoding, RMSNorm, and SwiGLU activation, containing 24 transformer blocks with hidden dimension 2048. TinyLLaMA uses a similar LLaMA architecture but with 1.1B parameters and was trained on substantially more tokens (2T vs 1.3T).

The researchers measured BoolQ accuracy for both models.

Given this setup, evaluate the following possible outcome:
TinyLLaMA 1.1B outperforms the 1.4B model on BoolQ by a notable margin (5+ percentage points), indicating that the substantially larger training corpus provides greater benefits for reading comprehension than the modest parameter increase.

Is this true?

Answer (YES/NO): YES